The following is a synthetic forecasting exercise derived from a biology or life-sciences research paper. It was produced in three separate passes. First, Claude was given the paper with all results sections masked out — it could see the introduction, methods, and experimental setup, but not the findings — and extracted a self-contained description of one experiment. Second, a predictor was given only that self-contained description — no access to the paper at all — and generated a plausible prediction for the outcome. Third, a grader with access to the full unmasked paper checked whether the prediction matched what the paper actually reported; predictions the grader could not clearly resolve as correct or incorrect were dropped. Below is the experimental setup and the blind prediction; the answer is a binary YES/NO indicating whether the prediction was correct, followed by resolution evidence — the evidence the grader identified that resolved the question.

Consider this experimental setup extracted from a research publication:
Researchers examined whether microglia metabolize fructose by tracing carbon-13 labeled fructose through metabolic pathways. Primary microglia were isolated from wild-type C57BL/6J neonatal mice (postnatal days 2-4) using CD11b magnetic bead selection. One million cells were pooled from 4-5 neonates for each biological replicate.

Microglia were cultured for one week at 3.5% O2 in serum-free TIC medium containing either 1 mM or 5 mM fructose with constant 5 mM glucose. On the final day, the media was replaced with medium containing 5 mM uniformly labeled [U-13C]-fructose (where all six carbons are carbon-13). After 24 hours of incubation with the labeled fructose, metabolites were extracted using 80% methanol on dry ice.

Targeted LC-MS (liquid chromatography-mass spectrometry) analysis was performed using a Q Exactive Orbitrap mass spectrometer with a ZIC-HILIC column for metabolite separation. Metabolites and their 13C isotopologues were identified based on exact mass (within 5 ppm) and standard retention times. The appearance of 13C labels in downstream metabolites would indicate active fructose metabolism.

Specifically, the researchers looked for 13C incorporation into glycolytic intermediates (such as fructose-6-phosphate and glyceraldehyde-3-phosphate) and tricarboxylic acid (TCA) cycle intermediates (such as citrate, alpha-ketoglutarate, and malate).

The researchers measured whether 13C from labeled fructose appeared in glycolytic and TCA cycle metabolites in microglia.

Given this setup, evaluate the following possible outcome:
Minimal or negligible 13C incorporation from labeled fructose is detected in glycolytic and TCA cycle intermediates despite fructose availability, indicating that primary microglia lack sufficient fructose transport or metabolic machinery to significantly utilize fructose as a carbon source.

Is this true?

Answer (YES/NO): NO